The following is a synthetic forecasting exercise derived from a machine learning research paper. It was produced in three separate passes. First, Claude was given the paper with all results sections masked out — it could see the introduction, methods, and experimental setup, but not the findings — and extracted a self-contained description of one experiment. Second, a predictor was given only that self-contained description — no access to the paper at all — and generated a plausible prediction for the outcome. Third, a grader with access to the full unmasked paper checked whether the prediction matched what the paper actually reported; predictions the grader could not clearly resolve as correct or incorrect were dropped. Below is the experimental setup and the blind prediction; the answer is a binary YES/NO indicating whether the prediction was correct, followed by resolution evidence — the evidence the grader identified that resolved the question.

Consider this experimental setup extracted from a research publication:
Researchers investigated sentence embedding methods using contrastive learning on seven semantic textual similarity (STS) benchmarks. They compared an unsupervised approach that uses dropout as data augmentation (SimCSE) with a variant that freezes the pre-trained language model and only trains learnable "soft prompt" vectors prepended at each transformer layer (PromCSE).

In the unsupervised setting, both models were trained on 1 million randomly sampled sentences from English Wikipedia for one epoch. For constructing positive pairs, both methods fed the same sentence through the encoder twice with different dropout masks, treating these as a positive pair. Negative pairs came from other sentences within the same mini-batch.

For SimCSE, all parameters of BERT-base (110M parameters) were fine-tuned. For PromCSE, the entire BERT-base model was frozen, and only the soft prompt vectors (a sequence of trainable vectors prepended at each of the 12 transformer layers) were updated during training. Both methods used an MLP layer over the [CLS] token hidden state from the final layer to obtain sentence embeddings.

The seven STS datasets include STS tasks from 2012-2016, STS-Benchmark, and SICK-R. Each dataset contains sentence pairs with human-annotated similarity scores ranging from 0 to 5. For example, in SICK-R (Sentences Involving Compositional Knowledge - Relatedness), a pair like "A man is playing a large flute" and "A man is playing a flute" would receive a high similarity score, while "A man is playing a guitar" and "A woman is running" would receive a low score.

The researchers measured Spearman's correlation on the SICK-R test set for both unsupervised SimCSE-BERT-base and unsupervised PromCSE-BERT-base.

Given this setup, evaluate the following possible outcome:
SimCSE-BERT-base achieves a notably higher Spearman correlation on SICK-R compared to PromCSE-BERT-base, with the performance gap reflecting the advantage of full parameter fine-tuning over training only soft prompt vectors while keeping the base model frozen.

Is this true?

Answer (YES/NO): NO